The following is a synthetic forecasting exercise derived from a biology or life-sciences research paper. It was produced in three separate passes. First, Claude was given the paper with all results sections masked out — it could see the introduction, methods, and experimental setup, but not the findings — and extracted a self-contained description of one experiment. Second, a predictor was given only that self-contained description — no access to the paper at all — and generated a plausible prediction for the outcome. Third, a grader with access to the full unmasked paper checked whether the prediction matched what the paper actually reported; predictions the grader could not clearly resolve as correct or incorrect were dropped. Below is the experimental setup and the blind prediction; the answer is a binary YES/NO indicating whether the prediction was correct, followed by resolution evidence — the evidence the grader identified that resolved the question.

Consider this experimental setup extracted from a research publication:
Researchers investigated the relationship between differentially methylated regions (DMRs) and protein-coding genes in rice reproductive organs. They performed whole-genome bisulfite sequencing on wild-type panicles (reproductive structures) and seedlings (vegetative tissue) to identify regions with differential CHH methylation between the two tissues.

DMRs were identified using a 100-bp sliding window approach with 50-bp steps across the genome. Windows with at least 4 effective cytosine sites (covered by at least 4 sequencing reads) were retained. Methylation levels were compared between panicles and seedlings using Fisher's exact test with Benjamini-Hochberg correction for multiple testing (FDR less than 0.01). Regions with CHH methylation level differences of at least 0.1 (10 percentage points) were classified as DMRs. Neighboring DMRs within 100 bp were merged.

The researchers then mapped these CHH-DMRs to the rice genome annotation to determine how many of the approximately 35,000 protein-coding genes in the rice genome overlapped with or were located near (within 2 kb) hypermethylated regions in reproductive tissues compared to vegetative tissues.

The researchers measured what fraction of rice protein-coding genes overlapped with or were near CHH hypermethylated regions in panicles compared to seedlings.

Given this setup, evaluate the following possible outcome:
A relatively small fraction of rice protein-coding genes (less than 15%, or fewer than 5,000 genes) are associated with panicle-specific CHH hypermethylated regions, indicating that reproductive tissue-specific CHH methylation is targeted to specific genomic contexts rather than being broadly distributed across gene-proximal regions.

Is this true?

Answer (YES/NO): NO